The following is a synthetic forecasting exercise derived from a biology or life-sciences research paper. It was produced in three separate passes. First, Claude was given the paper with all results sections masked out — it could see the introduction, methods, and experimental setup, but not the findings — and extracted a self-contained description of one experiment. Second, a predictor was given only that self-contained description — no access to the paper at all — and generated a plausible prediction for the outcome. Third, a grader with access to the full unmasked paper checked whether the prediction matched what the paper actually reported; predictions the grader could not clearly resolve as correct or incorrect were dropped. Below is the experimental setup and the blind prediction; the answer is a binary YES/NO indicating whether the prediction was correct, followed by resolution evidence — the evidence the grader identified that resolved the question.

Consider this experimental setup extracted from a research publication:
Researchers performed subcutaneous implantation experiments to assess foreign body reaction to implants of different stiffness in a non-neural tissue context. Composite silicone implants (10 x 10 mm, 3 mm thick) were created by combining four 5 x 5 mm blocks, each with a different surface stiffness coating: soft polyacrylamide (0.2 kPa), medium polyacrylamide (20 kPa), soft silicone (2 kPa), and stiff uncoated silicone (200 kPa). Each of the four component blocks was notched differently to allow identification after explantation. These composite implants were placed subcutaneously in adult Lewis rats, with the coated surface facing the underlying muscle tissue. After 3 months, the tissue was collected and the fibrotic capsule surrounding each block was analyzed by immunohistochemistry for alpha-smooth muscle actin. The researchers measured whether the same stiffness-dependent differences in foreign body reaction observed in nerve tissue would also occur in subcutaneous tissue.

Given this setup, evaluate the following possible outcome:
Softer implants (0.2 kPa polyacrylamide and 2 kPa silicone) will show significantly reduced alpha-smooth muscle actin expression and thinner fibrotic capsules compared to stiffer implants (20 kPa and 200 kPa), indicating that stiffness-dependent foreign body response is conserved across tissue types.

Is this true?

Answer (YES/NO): YES